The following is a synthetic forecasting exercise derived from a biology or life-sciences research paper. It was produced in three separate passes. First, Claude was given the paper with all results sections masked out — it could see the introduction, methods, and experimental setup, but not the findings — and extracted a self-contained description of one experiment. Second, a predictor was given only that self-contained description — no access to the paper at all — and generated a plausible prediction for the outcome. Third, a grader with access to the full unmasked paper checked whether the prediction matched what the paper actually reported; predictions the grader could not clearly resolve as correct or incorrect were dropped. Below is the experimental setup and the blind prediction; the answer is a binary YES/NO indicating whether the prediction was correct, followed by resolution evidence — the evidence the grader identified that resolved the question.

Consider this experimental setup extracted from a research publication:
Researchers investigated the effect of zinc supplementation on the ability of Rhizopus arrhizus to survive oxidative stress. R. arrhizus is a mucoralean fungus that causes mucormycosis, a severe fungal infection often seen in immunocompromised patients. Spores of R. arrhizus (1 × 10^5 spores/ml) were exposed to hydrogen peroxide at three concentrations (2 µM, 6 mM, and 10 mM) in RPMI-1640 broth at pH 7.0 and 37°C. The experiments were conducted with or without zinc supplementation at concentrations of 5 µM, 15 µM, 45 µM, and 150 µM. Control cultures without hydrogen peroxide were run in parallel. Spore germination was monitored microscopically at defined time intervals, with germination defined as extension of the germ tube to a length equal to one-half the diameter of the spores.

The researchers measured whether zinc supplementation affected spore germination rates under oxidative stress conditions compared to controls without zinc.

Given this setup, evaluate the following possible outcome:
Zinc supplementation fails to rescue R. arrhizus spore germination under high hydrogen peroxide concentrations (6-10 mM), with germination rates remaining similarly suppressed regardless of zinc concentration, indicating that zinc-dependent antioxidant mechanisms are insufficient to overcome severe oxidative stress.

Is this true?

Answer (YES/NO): YES